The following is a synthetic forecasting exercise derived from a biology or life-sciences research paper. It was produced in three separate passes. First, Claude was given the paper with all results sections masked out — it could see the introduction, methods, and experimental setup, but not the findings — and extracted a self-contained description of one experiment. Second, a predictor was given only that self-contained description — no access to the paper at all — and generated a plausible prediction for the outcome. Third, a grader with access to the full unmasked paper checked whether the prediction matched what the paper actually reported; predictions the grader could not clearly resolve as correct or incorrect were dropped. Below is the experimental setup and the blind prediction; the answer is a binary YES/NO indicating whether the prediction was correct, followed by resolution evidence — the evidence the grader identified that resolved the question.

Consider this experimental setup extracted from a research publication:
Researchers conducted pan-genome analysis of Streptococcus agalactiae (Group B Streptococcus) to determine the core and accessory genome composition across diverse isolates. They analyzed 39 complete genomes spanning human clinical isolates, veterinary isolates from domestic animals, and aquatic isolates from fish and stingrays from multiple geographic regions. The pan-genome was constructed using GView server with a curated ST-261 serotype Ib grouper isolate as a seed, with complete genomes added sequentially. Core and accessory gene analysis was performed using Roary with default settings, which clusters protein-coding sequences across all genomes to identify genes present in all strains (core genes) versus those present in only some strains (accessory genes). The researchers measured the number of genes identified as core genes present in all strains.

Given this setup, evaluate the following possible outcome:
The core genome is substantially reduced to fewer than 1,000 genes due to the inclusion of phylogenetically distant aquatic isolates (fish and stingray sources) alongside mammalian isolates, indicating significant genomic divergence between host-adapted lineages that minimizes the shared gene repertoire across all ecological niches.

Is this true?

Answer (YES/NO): NO